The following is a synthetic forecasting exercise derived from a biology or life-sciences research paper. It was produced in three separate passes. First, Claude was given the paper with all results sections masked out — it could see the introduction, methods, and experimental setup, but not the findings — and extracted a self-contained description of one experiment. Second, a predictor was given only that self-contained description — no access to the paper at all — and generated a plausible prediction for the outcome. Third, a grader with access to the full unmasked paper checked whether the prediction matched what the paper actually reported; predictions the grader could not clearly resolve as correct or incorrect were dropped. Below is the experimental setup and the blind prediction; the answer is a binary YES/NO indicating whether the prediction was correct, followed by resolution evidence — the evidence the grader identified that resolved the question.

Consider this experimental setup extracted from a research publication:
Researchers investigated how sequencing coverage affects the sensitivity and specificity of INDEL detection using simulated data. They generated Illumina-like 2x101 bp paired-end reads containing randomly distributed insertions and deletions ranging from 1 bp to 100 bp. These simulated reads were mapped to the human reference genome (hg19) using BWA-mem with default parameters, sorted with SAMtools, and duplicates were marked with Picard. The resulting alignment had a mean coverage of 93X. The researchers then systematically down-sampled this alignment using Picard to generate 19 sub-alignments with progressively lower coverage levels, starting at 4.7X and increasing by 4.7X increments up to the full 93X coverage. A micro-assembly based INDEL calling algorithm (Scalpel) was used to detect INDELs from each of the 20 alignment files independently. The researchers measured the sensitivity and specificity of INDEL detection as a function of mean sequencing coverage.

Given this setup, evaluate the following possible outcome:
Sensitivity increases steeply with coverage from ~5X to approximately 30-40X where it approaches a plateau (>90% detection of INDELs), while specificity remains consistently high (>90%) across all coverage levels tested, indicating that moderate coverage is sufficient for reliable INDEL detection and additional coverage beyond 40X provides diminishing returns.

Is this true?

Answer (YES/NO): NO